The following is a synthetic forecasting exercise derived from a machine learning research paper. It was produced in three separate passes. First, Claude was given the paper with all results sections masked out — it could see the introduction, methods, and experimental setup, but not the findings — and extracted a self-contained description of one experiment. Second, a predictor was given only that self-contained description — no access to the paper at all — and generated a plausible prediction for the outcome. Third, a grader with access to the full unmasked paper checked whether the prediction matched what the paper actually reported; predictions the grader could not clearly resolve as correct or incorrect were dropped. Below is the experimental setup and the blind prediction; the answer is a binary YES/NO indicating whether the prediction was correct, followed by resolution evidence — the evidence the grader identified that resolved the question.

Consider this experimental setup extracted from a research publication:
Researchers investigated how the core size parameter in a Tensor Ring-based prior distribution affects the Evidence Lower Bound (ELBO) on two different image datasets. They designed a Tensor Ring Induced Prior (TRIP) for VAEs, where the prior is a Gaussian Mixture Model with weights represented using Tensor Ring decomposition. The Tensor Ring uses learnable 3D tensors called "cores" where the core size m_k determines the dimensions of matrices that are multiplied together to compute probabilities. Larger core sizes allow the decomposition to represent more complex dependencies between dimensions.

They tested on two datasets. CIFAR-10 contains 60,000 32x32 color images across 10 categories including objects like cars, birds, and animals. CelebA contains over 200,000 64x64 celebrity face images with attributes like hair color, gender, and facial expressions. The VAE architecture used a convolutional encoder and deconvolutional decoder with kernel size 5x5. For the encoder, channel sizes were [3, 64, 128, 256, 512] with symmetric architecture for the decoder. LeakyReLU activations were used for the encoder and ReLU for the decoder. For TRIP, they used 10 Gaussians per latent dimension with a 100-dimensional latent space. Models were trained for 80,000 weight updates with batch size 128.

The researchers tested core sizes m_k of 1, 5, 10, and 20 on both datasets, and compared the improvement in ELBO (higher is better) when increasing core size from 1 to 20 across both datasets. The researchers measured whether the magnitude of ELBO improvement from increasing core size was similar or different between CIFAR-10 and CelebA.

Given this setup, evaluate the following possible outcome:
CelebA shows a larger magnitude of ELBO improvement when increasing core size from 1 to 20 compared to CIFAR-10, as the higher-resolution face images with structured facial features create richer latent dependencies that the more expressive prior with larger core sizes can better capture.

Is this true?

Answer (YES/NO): YES